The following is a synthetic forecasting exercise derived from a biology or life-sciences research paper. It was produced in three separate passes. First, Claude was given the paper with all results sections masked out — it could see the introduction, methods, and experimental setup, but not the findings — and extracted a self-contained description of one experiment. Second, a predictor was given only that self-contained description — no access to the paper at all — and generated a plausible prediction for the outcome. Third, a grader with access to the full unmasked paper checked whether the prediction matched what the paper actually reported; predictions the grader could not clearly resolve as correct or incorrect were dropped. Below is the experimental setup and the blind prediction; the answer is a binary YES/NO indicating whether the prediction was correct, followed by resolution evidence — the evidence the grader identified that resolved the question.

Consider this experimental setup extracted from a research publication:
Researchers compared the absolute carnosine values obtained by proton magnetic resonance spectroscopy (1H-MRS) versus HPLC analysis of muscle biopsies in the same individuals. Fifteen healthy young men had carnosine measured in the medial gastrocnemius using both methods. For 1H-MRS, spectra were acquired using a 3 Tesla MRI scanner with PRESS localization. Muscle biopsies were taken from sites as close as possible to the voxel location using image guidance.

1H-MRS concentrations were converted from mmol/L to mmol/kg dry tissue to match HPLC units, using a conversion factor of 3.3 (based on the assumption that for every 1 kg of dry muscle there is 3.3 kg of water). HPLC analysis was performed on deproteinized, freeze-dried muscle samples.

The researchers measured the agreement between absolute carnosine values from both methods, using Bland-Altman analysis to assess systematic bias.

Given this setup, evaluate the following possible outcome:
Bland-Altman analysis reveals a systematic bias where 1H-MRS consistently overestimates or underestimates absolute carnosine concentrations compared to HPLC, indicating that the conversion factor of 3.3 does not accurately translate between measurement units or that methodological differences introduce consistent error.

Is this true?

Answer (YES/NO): NO